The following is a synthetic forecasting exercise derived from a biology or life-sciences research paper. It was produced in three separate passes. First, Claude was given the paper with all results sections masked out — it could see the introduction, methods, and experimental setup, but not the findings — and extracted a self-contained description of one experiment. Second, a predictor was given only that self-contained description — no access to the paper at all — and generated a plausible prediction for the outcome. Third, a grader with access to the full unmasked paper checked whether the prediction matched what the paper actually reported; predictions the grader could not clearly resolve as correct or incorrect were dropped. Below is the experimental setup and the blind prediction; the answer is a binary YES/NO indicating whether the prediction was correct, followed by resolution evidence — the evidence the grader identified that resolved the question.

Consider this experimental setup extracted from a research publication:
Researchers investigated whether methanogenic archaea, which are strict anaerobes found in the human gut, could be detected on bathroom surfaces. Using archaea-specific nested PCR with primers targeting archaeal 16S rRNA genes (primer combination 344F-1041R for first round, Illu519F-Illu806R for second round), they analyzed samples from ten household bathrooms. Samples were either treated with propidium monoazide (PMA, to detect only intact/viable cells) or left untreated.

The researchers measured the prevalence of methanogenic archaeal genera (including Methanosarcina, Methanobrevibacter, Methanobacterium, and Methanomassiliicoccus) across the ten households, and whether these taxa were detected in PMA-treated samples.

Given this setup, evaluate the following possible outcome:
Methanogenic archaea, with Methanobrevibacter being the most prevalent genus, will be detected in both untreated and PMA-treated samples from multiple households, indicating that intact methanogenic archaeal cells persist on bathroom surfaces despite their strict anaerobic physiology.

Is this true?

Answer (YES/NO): NO